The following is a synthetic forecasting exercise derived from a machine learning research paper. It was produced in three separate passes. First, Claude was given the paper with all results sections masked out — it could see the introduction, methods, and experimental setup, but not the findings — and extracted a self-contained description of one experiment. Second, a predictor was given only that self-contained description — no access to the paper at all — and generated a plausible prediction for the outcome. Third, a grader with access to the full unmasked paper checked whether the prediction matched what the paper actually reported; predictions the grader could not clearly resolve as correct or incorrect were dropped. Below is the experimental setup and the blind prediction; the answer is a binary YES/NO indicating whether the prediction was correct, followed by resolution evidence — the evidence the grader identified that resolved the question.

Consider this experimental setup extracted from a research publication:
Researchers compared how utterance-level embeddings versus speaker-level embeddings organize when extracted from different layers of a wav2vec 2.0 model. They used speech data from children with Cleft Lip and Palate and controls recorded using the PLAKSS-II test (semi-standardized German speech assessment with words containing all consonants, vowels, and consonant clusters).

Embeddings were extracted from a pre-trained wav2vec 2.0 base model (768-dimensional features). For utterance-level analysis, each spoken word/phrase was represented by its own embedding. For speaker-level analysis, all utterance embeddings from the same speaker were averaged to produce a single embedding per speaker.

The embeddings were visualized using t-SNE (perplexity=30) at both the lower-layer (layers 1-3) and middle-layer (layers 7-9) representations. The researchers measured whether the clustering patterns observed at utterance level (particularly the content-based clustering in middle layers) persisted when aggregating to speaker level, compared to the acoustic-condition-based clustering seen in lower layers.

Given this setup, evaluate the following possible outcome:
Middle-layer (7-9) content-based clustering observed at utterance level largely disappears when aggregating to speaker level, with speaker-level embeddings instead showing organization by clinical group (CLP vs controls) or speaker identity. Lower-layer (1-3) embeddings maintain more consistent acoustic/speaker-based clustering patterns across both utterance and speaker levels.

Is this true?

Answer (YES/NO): NO